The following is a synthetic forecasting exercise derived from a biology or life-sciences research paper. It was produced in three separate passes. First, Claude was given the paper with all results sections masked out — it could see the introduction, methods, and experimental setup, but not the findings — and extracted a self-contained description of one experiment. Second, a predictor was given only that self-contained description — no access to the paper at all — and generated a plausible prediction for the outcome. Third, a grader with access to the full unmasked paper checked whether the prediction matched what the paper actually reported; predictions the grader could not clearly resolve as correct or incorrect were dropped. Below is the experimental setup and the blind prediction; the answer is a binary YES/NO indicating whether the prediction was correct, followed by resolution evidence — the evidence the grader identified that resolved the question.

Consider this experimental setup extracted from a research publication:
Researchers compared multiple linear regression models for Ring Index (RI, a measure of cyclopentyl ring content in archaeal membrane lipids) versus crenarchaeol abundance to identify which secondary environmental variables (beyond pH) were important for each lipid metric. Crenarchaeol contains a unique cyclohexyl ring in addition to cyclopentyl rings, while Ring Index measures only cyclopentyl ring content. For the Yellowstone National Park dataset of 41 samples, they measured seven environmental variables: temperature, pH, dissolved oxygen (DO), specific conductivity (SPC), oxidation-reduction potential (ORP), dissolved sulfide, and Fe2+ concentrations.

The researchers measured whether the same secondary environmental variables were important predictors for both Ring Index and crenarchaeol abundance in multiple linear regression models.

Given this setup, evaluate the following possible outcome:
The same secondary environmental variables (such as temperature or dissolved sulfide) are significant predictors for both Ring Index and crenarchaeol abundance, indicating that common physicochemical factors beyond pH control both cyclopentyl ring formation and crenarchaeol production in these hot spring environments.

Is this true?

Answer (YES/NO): NO